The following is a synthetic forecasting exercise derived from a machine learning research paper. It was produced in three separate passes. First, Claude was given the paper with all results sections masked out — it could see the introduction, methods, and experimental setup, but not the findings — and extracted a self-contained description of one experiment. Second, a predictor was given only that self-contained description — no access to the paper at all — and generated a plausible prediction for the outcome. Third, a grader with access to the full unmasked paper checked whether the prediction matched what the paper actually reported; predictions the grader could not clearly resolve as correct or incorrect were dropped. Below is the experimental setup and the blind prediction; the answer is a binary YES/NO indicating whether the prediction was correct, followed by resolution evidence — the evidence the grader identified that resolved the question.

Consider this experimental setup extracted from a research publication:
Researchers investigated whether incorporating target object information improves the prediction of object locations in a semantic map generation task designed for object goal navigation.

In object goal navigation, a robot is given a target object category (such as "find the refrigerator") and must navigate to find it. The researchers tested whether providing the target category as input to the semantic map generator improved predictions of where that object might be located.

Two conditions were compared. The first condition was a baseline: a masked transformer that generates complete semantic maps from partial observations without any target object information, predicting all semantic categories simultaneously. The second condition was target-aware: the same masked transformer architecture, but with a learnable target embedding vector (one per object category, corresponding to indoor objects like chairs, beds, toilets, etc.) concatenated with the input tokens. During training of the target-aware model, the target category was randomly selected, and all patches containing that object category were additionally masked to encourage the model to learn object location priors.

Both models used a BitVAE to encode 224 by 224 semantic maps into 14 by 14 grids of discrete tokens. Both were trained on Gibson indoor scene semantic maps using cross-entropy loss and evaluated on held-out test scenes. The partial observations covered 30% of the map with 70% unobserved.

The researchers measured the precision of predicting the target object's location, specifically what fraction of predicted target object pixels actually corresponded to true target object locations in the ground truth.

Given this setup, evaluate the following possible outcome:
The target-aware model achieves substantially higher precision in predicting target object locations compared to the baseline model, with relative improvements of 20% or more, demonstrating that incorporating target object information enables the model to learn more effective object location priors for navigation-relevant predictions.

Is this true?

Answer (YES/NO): NO